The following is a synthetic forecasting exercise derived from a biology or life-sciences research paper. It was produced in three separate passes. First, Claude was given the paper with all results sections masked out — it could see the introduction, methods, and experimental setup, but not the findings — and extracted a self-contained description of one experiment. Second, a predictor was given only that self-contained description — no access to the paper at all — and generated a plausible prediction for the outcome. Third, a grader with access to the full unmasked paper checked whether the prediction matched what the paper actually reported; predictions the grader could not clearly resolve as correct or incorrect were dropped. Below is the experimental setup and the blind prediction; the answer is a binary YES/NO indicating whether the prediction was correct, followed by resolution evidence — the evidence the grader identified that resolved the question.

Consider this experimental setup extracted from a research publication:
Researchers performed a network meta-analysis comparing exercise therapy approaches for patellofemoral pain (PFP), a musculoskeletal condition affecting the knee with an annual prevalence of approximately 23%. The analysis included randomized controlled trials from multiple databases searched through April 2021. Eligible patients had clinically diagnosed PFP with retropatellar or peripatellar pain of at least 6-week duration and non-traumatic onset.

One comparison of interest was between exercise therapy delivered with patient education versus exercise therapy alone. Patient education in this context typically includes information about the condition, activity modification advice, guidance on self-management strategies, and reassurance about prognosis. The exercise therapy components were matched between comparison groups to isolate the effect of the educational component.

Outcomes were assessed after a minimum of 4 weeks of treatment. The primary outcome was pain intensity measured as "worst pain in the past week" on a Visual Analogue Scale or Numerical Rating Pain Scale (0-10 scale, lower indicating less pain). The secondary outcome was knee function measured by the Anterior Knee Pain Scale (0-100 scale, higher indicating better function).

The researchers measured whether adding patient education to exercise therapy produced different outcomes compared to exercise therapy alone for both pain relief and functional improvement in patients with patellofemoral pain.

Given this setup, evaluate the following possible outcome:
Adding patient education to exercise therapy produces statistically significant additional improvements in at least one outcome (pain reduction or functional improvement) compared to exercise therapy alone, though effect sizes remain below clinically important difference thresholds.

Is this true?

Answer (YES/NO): NO